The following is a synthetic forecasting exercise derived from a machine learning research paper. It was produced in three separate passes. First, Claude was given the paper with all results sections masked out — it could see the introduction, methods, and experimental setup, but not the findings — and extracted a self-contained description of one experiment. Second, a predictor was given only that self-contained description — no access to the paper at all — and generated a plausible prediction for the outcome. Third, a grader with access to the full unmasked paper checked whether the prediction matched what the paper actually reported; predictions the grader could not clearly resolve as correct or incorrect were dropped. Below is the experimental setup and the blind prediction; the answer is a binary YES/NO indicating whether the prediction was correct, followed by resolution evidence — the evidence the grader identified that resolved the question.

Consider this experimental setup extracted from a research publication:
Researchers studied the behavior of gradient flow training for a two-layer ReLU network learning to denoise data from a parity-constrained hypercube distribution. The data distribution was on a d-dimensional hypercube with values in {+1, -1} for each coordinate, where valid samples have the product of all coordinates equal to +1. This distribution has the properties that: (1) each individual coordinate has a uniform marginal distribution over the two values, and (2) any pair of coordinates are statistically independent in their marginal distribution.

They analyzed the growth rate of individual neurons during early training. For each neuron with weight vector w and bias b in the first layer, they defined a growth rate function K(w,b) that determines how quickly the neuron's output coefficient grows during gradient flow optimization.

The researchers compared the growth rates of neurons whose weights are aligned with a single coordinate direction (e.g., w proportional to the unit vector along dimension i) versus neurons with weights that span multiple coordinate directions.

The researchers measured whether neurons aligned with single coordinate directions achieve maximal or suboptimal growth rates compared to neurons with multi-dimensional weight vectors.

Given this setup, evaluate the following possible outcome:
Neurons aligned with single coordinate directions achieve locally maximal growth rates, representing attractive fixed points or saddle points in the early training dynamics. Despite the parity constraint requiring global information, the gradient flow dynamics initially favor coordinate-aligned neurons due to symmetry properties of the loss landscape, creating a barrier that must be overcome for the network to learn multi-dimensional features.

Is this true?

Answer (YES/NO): YES